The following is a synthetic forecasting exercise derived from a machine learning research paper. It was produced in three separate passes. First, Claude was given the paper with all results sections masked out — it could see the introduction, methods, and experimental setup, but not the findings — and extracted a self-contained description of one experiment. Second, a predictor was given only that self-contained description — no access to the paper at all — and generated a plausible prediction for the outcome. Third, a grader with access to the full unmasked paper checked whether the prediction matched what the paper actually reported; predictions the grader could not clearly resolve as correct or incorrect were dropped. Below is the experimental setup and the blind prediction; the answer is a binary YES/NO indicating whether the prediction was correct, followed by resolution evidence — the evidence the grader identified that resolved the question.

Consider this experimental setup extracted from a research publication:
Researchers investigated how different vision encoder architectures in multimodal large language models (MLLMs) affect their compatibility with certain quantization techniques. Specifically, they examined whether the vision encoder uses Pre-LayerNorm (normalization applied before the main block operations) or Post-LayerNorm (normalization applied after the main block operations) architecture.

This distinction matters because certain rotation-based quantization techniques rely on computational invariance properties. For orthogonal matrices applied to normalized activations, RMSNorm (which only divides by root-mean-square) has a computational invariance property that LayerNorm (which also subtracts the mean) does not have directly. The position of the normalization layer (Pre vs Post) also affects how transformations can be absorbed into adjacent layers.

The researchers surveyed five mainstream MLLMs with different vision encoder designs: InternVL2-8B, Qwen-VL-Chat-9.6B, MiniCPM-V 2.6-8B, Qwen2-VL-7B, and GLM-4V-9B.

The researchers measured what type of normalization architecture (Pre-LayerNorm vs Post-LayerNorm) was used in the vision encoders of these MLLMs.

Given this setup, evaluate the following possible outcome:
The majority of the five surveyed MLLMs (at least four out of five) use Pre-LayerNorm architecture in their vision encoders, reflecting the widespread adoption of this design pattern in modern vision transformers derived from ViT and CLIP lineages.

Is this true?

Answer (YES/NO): YES